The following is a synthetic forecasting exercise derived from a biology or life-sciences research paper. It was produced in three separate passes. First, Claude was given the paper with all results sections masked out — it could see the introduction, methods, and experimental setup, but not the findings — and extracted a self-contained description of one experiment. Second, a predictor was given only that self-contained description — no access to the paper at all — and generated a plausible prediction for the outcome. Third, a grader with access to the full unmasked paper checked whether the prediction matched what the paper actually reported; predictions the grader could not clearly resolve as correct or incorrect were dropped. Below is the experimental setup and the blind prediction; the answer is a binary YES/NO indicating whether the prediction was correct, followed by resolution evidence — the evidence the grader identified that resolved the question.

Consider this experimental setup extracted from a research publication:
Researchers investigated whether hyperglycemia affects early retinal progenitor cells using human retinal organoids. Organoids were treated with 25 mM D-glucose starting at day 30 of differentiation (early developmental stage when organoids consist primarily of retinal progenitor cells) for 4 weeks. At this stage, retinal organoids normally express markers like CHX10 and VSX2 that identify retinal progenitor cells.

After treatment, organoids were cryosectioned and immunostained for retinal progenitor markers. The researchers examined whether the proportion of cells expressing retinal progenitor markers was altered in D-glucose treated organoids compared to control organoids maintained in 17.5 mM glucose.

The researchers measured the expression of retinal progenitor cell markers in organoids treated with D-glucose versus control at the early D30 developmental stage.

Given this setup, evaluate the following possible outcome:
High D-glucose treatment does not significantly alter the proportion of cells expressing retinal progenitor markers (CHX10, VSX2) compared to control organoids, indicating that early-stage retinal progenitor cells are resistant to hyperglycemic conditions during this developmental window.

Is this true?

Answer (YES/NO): YES